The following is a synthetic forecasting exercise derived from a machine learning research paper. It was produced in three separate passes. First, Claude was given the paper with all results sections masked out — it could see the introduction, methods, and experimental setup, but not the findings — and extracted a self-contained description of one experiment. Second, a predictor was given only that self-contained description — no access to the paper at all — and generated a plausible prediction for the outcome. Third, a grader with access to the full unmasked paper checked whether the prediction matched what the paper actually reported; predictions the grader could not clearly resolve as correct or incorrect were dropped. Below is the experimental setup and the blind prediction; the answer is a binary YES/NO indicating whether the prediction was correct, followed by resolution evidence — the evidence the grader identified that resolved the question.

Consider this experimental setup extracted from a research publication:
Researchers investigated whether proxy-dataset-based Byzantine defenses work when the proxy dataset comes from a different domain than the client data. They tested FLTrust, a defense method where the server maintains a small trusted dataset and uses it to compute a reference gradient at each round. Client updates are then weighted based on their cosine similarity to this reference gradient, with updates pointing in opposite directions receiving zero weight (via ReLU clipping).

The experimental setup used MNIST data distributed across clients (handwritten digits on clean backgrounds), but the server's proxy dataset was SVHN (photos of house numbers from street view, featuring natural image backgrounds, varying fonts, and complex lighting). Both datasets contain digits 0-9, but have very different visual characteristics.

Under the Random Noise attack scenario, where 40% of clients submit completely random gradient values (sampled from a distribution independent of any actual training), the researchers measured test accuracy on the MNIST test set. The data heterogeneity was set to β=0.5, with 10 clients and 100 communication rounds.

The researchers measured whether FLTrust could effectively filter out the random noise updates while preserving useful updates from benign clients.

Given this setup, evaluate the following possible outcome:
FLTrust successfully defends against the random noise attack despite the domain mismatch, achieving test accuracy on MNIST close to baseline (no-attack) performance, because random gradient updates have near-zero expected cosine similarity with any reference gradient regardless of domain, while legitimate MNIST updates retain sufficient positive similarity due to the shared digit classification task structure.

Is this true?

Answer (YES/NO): NO